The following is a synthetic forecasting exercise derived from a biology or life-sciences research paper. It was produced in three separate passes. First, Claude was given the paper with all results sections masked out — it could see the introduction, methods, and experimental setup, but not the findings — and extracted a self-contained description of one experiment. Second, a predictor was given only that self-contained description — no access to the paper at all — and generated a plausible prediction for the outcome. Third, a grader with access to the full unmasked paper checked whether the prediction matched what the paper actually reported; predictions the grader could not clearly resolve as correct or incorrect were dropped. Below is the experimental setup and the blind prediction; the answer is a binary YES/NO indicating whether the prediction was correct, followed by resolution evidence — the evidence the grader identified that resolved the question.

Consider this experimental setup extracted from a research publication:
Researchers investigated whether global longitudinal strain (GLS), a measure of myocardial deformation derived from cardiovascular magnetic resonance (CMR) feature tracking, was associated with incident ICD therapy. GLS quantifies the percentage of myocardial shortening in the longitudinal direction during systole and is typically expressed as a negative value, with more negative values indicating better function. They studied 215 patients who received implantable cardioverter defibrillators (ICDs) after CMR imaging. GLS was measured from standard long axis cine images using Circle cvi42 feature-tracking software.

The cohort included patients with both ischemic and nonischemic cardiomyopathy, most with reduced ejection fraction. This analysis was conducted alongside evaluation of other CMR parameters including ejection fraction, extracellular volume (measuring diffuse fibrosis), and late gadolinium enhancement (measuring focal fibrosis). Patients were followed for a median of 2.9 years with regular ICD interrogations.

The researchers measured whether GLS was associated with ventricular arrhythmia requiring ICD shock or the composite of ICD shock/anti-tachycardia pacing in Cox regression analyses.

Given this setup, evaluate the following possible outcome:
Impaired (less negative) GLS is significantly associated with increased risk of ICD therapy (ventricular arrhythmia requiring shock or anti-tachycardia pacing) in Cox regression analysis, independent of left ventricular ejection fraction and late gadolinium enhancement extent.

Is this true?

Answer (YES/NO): NO